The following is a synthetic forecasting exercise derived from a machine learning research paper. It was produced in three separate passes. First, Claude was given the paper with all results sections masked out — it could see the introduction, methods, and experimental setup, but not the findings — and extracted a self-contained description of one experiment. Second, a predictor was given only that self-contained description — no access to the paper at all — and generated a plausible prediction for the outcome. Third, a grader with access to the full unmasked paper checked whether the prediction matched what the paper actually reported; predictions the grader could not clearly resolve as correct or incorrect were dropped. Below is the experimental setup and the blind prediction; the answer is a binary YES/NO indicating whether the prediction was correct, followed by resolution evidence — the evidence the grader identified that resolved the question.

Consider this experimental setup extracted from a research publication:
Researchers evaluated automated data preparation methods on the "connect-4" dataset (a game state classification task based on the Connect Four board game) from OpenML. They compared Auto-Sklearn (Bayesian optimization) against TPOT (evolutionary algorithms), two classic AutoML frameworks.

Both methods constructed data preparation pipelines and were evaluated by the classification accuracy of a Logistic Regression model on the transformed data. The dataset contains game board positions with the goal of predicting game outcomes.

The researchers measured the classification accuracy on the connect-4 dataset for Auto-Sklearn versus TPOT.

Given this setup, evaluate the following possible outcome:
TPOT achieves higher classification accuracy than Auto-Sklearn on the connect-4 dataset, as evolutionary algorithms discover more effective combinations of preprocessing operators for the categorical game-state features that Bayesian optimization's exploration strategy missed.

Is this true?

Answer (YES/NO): NO